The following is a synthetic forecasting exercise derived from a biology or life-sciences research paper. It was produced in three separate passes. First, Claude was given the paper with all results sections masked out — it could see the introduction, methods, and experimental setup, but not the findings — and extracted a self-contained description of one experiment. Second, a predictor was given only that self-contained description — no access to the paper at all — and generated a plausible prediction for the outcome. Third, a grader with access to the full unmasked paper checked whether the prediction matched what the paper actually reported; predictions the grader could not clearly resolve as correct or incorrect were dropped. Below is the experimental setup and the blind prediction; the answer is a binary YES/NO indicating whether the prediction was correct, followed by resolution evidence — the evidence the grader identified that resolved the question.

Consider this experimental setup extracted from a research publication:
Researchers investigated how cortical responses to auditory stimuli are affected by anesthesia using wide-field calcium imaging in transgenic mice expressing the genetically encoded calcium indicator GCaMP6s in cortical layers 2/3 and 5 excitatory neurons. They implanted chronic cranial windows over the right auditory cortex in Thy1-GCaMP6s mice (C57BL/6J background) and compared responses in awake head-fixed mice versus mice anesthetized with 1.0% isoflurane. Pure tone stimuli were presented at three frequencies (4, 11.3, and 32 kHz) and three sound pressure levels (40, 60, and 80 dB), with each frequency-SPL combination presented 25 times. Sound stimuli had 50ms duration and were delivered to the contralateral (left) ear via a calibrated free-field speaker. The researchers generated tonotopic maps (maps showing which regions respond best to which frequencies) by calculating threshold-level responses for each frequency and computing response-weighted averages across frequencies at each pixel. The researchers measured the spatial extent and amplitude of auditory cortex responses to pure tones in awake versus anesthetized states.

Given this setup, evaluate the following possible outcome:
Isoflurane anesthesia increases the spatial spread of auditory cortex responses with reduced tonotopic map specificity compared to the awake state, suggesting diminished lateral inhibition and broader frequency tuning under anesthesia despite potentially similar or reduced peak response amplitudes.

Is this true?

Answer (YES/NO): NO